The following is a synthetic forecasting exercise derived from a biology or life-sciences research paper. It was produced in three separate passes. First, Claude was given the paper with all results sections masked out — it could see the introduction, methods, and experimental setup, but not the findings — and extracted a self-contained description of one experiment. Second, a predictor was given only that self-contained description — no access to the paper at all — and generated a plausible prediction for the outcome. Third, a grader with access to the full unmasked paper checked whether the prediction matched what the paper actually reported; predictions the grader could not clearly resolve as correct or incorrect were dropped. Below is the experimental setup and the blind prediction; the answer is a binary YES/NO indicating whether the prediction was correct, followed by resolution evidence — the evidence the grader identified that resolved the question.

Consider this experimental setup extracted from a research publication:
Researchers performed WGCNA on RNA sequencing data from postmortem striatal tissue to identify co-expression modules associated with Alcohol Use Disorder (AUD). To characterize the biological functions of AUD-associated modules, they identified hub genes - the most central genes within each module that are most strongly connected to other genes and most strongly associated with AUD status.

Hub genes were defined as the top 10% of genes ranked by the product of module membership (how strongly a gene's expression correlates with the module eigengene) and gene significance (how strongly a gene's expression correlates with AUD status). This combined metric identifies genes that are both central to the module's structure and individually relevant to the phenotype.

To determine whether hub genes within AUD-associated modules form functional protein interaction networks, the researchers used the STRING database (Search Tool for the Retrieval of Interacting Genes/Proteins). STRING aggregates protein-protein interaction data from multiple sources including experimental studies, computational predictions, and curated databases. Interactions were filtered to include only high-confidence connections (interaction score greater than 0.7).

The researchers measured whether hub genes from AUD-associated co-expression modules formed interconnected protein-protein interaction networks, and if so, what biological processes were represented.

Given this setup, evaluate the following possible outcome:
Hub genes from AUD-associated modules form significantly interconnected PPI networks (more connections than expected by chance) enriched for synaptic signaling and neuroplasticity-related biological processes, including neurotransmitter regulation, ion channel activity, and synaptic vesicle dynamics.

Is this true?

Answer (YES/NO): NO